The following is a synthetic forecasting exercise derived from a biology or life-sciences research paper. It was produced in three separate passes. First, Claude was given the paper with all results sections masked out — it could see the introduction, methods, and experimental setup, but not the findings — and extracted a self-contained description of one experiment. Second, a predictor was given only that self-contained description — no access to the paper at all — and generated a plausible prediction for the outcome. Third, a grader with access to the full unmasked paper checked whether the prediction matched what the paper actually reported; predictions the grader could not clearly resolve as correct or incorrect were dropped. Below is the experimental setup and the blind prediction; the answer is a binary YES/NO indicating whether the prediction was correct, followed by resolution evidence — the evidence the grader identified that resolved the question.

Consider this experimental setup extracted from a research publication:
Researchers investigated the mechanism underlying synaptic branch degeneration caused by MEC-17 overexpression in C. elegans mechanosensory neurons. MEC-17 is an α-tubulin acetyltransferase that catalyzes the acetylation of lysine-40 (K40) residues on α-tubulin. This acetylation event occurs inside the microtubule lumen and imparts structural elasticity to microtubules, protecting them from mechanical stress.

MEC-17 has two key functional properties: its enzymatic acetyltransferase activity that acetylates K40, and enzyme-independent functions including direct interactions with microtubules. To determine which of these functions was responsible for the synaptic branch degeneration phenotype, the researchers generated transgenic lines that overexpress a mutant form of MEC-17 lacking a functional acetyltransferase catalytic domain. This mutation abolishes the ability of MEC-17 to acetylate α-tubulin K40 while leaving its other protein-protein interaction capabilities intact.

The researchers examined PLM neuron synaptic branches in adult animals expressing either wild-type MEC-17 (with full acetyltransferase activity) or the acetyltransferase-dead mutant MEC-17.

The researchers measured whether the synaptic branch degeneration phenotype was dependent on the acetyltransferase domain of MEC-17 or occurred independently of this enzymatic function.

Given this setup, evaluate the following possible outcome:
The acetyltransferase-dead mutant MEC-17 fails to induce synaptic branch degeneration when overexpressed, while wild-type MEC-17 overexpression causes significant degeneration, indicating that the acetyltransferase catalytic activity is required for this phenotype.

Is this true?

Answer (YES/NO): YES